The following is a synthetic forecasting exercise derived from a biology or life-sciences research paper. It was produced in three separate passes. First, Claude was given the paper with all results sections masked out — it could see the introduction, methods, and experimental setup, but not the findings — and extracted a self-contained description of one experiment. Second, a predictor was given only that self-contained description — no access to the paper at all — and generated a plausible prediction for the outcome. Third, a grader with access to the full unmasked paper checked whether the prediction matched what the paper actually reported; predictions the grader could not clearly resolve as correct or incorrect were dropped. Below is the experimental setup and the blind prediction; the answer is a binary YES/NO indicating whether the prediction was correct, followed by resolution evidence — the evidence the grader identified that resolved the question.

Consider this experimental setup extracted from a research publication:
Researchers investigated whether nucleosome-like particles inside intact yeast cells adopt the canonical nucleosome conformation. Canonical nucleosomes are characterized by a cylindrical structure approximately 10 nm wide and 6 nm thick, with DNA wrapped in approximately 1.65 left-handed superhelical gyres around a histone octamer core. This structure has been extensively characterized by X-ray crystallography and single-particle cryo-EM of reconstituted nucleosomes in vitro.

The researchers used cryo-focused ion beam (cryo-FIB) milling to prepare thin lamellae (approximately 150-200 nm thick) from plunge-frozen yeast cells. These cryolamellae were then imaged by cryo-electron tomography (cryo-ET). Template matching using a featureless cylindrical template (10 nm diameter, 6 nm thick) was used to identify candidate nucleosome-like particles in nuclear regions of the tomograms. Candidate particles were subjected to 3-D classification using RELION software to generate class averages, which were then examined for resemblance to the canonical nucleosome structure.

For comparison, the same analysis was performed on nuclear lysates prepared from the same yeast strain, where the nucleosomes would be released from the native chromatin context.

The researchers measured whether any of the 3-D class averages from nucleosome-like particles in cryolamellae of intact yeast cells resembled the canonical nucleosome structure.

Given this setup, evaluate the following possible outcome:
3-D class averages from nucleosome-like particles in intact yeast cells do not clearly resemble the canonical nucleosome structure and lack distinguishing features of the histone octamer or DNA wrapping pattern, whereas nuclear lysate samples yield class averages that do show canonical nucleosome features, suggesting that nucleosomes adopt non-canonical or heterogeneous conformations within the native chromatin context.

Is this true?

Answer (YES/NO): YES